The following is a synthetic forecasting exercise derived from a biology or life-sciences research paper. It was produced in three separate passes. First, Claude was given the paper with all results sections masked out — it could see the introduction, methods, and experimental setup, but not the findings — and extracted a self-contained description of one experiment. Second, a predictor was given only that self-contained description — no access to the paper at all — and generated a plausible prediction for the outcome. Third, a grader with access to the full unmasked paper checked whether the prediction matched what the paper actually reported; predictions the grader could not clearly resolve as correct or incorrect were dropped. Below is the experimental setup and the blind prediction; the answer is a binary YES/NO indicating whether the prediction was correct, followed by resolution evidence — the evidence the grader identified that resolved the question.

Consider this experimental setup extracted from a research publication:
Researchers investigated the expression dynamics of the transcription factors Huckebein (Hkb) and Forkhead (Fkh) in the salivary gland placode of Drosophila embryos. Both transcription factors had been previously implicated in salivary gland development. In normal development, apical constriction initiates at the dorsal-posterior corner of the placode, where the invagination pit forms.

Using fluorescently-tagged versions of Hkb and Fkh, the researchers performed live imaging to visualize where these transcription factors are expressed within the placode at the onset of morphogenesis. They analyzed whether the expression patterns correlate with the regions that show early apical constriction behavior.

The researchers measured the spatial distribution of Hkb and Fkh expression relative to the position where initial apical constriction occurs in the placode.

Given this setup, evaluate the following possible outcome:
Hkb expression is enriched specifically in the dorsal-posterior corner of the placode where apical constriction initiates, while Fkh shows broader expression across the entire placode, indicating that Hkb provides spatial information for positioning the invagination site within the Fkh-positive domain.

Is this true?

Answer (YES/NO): NO